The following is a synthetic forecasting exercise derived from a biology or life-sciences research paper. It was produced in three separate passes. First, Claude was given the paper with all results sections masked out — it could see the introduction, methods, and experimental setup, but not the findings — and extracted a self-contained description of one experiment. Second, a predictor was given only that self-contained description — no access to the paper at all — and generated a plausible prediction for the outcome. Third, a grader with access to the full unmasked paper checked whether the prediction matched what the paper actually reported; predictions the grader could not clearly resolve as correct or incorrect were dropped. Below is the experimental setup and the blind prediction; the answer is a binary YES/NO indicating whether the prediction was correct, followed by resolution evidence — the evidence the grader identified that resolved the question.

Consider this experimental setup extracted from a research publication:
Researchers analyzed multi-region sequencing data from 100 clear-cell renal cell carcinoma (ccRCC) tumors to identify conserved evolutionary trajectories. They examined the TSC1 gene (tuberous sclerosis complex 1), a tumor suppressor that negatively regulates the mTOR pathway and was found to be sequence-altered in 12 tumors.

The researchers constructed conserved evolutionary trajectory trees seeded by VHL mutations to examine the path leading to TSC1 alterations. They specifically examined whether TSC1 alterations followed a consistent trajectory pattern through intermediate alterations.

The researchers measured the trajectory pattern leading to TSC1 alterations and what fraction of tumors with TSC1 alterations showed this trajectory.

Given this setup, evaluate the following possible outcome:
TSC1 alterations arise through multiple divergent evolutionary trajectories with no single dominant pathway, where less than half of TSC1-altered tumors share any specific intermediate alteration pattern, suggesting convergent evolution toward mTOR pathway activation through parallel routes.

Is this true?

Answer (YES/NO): NO